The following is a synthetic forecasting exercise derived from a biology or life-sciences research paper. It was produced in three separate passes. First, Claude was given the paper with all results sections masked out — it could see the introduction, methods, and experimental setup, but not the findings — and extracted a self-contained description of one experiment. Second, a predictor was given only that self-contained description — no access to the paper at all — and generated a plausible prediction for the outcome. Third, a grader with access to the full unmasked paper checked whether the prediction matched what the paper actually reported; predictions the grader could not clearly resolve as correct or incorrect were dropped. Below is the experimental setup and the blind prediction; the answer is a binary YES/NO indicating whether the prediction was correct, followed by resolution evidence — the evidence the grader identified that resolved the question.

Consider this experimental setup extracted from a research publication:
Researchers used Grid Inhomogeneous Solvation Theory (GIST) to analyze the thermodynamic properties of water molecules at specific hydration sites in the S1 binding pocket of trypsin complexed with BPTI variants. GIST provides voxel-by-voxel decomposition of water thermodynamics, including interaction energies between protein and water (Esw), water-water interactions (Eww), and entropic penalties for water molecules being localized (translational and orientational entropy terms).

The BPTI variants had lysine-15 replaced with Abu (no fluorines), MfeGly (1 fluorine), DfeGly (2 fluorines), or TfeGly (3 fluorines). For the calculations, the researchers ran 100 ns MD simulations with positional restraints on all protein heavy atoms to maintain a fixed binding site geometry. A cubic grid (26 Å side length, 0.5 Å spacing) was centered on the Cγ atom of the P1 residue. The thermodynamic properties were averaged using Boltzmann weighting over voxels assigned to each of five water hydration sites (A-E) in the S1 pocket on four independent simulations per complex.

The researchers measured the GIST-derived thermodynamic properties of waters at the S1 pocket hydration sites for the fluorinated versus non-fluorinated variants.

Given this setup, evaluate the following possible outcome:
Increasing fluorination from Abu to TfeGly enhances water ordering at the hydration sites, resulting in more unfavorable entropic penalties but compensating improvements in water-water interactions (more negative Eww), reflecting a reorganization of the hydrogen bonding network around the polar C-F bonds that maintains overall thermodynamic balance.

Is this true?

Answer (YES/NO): NO